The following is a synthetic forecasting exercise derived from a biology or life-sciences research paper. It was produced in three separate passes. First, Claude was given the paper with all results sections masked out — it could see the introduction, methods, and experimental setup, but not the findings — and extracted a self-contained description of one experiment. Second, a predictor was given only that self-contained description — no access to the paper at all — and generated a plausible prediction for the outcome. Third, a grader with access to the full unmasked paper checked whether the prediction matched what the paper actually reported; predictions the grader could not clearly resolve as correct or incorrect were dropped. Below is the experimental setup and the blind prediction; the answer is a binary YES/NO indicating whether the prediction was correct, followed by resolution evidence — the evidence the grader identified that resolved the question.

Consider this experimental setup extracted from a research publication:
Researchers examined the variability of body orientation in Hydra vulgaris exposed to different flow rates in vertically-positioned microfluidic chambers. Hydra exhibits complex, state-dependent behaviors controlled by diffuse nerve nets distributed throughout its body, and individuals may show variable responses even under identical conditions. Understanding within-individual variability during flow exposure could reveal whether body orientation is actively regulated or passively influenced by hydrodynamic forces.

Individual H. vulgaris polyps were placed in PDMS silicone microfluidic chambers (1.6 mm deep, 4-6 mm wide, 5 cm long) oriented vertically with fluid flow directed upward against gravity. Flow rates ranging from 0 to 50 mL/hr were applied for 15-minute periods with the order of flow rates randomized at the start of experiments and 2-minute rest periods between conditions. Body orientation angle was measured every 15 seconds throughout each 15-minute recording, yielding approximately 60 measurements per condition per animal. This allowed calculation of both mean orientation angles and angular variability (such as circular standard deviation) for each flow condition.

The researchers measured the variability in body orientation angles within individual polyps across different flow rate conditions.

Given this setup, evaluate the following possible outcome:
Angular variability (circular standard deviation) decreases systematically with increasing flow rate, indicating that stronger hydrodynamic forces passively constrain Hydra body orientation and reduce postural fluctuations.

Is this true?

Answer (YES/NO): NO